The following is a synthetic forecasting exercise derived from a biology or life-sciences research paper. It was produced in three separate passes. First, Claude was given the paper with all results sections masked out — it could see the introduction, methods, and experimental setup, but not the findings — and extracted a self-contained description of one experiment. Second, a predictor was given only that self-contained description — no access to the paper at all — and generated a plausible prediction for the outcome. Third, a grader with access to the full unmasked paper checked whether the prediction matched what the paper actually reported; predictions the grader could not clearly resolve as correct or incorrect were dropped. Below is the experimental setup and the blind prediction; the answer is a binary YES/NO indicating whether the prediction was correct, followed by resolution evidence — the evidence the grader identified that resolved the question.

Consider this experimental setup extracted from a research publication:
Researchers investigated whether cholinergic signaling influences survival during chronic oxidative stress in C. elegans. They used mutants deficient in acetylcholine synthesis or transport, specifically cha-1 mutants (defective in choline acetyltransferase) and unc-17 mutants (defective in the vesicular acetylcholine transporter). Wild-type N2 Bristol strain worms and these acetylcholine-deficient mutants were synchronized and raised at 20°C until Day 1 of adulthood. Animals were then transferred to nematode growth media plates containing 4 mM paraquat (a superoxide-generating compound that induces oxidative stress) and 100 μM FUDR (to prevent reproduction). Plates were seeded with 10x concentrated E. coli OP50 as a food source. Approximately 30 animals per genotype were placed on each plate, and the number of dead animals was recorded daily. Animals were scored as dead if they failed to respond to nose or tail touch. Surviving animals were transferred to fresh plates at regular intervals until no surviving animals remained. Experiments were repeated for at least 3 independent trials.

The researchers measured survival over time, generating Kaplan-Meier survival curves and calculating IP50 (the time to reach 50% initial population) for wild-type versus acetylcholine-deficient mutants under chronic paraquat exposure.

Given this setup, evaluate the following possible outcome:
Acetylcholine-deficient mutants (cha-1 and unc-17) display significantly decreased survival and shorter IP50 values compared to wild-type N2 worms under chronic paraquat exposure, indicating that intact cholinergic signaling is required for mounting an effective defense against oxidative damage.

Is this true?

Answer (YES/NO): YES